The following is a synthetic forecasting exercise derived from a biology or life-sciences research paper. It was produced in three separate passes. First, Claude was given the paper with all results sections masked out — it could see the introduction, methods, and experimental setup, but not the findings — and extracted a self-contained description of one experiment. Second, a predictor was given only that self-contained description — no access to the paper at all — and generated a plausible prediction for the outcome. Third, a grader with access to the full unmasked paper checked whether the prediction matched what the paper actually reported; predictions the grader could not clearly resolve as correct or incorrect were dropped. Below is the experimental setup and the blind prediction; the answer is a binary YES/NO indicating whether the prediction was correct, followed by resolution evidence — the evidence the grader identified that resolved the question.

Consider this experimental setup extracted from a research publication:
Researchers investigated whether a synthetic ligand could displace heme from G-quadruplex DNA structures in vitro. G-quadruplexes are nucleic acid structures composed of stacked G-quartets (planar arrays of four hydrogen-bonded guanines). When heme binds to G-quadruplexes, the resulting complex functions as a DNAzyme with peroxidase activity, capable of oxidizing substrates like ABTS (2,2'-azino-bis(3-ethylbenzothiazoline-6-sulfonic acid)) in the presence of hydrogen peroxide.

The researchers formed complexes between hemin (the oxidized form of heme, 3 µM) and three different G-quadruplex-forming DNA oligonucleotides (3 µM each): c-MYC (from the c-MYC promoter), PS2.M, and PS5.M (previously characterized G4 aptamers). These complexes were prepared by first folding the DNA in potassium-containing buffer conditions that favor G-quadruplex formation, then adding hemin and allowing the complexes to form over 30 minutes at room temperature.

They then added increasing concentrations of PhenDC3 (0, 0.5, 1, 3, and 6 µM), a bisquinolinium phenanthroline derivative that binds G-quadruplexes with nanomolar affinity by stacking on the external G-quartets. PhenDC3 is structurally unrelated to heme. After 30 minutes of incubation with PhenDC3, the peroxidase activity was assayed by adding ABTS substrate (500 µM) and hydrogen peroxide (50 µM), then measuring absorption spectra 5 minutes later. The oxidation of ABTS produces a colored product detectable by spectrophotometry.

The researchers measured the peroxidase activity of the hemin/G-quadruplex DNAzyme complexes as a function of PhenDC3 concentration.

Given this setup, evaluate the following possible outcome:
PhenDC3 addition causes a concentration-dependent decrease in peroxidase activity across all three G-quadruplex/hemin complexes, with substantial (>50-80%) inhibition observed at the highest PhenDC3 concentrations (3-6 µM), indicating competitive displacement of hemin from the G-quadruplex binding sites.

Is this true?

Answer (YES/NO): YES